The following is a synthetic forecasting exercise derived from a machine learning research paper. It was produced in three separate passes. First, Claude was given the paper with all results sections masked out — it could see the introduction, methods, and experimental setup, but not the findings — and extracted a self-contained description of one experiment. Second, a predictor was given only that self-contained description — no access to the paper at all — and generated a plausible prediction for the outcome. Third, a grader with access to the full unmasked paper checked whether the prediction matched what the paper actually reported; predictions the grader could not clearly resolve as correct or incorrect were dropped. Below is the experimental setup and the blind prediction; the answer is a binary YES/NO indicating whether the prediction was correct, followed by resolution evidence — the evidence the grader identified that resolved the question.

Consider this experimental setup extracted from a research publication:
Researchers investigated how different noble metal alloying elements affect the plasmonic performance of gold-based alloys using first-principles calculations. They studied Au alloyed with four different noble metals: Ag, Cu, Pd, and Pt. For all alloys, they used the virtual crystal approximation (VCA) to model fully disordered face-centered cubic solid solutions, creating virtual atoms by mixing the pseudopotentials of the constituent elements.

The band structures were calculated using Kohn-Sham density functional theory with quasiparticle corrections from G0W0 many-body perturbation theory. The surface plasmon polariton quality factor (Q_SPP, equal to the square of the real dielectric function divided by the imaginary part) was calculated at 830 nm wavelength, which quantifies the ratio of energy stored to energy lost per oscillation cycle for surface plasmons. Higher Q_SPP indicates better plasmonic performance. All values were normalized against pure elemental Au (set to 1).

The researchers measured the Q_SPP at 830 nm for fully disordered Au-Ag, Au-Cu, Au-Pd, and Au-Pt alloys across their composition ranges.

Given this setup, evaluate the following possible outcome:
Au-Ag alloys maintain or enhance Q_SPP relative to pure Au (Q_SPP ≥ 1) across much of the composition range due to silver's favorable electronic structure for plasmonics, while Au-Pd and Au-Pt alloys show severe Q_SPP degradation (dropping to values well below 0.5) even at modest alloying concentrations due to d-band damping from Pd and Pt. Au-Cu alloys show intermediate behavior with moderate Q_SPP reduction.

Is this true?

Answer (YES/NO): NO